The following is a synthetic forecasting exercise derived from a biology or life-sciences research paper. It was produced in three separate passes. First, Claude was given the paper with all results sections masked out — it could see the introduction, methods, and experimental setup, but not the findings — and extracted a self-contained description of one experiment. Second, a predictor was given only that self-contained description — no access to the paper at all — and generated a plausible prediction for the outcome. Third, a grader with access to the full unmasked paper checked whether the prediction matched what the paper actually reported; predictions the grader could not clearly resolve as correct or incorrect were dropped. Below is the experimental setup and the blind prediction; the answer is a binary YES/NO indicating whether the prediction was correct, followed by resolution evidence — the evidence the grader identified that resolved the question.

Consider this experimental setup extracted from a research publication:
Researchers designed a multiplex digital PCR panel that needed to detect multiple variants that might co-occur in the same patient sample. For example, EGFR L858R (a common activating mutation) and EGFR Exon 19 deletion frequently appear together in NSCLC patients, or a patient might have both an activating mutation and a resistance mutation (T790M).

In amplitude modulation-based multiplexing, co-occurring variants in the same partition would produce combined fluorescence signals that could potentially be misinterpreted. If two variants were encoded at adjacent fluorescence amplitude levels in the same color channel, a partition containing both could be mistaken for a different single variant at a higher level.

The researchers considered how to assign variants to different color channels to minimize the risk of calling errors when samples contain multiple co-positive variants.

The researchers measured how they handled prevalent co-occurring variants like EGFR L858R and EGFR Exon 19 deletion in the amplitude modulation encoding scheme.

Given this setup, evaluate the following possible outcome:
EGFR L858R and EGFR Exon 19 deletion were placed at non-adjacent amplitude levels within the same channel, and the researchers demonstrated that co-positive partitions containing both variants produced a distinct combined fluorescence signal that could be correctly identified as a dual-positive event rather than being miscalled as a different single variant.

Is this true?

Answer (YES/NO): NO